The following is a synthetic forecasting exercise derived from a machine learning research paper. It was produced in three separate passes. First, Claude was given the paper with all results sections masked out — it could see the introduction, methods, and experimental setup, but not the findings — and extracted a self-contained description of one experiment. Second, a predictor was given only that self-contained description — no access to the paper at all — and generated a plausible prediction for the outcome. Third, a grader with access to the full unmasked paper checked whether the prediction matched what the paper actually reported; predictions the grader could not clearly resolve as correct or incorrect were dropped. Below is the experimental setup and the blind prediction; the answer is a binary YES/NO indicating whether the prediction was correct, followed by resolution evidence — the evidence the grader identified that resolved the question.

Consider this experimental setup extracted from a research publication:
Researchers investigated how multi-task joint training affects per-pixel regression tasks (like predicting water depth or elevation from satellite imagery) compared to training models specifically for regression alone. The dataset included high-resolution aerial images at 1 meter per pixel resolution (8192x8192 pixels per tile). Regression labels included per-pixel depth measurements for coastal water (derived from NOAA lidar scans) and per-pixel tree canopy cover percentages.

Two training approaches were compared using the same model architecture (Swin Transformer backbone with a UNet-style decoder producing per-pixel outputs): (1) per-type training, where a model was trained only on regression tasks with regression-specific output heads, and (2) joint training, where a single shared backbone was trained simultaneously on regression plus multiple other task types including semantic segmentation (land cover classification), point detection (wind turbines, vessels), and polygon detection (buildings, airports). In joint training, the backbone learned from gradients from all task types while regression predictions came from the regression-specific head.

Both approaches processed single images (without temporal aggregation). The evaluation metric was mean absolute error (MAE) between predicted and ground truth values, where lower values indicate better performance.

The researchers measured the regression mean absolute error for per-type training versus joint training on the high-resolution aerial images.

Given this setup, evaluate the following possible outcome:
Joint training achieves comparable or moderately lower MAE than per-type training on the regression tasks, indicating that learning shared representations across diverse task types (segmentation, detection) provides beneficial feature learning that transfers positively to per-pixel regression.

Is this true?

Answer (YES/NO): YES